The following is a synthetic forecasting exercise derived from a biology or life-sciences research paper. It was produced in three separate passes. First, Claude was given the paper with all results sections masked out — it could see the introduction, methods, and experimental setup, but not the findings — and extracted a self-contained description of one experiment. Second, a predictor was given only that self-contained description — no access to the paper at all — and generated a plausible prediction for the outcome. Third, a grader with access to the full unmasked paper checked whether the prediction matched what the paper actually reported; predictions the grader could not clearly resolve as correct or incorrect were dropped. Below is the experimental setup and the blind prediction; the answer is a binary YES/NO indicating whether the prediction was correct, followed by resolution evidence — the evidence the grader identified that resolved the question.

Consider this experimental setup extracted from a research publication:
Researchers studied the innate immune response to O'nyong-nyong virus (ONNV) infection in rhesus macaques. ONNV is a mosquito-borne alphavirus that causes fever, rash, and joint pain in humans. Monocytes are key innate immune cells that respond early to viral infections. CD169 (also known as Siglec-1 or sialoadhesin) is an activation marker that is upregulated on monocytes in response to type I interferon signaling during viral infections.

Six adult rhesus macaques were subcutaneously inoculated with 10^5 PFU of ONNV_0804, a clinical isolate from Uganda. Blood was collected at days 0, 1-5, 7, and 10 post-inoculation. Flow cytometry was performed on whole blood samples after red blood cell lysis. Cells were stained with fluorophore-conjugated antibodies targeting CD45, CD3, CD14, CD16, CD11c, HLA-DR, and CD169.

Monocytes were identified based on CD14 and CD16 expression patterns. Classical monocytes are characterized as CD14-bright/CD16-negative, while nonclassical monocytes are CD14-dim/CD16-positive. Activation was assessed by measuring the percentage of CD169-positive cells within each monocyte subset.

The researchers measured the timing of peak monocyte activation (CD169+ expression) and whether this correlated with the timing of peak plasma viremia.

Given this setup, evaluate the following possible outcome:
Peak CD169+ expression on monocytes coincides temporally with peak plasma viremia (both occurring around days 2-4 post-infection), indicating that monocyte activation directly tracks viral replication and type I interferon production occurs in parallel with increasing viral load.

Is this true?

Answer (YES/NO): NO